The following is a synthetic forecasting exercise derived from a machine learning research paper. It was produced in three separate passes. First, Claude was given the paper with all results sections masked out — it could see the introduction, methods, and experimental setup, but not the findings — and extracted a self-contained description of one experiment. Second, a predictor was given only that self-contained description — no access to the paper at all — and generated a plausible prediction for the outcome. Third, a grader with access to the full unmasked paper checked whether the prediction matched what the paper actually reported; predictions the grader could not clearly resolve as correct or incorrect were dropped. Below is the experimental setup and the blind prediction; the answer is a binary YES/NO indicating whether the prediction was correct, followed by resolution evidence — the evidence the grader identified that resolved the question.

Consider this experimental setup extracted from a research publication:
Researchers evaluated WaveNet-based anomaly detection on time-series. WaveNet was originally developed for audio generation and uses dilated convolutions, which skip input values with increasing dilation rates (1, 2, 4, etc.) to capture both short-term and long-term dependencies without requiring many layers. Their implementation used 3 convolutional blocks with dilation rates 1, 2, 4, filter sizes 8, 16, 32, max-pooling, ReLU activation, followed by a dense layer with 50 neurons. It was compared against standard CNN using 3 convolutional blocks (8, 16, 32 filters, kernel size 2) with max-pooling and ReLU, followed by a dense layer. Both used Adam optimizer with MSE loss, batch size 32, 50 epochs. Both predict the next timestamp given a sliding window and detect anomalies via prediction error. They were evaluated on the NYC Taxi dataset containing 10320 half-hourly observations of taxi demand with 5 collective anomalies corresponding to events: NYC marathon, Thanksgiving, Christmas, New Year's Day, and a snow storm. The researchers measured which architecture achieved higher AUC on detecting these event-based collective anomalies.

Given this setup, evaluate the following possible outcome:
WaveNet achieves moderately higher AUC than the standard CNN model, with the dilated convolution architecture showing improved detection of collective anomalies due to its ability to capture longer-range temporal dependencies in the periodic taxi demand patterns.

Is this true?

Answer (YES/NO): NO